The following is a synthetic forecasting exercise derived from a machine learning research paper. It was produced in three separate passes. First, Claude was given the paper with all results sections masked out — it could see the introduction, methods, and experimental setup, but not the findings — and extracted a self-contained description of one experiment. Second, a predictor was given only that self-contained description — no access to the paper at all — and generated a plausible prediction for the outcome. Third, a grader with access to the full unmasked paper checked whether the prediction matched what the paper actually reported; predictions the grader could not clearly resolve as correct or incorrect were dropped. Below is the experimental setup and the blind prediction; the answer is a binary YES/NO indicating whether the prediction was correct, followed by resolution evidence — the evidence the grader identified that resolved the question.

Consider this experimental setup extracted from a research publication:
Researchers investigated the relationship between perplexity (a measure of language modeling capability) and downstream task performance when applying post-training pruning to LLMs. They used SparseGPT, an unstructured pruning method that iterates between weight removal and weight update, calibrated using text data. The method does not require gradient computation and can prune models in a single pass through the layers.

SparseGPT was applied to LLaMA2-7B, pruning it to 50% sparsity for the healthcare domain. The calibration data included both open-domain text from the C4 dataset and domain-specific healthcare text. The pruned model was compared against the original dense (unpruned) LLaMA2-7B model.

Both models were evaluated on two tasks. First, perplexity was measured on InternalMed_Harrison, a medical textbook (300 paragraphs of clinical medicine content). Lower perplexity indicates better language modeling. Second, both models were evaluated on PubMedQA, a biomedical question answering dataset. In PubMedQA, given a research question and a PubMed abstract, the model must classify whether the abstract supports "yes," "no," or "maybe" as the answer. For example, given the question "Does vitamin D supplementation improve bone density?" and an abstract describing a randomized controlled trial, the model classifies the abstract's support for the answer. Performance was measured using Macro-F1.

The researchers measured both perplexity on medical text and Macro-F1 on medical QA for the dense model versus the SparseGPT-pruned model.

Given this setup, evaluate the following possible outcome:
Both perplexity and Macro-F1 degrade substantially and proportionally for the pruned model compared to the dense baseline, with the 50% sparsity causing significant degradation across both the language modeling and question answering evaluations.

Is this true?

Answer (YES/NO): NO